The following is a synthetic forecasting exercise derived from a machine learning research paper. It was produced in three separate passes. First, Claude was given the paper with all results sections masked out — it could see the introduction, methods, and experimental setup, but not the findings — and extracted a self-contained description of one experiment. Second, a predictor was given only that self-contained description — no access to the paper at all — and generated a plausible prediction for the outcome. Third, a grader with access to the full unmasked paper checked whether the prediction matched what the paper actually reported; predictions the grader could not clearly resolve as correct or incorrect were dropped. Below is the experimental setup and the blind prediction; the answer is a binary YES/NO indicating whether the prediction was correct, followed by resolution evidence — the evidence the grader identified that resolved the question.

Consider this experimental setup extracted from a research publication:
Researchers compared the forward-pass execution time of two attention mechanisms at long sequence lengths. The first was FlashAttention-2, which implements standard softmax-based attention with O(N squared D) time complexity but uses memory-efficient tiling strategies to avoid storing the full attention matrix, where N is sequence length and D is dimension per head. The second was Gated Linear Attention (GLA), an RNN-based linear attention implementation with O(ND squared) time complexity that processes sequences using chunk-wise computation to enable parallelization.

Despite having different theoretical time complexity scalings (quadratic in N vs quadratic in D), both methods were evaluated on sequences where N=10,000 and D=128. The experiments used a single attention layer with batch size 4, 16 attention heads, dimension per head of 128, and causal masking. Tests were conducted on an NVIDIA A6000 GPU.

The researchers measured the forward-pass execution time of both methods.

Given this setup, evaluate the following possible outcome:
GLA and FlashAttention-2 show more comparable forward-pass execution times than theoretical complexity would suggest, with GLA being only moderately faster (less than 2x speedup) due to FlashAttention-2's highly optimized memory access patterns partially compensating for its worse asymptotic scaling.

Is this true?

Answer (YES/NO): NO